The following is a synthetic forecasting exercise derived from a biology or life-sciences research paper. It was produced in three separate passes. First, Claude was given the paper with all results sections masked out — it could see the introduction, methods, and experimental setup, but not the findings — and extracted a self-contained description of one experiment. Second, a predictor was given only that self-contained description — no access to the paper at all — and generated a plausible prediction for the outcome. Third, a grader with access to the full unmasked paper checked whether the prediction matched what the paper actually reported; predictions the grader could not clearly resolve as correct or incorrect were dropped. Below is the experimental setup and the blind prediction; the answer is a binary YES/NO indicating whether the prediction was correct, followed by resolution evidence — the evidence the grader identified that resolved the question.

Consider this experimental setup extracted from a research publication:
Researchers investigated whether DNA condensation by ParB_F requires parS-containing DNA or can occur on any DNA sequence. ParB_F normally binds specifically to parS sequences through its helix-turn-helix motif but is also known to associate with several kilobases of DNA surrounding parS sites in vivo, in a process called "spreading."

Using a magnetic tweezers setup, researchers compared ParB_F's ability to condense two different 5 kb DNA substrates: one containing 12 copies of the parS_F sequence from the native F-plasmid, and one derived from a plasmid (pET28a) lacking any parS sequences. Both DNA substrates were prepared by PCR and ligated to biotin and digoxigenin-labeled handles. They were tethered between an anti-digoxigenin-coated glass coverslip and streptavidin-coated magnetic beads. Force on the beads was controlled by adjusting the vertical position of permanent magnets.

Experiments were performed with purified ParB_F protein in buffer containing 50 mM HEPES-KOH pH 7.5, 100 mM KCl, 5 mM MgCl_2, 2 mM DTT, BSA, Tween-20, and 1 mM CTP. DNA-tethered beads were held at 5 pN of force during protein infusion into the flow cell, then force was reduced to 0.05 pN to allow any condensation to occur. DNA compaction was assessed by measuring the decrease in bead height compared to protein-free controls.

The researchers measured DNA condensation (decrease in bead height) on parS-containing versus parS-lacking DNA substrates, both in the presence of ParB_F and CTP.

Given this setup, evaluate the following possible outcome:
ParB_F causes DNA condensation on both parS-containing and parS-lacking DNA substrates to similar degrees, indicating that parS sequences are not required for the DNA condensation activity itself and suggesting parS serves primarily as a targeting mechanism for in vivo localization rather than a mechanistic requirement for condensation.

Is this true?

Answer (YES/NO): NO